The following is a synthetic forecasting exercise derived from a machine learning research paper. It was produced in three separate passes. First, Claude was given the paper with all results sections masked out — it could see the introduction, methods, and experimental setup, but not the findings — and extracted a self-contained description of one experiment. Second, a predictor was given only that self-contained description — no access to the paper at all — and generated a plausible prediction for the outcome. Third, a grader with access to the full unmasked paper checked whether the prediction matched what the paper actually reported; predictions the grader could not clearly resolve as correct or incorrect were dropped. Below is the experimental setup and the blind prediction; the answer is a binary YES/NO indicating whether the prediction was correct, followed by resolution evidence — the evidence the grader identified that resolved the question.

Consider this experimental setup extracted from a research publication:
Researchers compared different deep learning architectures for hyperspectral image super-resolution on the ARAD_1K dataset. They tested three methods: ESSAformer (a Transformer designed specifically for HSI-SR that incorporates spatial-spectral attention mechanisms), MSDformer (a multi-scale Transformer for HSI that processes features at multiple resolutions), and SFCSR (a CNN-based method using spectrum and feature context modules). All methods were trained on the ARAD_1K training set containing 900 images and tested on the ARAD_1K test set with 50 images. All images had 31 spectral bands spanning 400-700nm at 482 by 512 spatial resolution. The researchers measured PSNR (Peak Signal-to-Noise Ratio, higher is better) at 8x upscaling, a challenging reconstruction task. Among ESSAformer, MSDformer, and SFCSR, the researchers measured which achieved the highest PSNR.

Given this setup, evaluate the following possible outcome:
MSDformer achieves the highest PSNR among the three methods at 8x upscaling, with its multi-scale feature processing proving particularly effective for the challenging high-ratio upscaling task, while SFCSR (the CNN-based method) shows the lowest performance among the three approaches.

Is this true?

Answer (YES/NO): NO